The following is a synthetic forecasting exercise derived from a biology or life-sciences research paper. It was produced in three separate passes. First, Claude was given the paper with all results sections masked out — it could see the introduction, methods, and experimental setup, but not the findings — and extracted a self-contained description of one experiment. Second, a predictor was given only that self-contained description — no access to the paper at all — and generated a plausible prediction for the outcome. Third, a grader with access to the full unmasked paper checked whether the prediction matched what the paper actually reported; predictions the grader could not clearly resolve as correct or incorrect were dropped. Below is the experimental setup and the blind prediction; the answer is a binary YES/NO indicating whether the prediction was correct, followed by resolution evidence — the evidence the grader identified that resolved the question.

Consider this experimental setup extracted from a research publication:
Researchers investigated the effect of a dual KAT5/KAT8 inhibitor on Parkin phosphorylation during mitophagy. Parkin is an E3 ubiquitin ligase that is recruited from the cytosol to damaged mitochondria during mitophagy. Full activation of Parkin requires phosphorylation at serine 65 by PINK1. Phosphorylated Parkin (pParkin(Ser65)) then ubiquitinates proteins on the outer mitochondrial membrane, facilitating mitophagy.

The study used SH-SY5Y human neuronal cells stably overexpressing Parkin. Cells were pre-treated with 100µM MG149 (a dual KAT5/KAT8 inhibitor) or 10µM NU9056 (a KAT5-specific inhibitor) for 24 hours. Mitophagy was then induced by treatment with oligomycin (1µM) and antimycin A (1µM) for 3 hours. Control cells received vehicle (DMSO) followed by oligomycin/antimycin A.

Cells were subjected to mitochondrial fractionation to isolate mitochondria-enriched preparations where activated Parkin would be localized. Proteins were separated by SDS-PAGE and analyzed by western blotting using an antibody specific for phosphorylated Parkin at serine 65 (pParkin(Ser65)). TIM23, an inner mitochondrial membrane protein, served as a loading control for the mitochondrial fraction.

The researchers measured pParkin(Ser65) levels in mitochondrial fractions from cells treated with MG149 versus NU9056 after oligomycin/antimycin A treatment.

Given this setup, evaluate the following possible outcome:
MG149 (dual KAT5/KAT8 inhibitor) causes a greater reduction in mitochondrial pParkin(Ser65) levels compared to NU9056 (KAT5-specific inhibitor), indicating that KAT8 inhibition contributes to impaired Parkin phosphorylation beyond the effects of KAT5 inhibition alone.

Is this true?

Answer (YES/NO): YES